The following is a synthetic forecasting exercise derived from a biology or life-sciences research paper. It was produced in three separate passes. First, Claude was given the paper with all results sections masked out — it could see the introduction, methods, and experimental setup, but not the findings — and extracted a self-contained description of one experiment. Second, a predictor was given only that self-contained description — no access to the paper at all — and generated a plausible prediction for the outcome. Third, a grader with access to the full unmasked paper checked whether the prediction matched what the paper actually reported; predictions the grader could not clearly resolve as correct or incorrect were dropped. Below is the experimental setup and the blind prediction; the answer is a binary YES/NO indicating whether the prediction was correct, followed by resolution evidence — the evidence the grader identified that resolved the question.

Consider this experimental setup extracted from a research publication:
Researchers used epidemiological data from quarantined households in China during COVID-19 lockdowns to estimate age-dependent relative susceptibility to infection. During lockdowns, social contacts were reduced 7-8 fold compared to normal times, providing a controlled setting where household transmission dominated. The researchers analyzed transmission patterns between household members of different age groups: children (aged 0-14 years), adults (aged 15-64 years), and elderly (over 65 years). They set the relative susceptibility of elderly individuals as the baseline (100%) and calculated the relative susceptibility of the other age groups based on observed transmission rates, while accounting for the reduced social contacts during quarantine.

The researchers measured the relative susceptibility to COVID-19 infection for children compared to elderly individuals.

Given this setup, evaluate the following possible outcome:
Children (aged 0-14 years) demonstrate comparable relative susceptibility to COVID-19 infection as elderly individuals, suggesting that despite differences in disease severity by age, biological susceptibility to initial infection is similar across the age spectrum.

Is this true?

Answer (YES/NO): NO